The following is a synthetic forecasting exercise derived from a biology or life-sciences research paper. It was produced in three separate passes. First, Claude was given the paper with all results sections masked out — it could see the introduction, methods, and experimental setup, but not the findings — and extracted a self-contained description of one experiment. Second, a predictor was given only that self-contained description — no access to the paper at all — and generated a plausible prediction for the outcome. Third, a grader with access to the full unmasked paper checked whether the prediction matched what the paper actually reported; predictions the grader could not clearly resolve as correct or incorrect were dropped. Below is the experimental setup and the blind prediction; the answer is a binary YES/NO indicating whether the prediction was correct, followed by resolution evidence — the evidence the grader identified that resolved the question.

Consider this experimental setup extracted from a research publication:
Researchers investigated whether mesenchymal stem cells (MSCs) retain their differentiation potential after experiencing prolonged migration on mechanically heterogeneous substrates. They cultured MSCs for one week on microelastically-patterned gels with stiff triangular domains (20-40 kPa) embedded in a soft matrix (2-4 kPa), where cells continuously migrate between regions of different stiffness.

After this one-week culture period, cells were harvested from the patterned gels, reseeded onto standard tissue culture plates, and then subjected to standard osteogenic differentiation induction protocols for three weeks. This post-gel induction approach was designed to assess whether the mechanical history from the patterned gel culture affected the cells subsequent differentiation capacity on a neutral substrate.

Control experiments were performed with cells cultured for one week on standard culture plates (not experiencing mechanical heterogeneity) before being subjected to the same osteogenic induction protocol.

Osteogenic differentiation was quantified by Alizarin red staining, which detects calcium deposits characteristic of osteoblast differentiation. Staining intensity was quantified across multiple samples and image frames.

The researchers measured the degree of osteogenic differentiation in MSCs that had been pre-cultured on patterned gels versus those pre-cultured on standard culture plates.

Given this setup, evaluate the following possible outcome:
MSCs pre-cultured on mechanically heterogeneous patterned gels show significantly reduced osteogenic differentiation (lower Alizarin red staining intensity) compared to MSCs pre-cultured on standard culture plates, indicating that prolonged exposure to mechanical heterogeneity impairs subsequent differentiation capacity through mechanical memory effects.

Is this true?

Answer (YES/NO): NO